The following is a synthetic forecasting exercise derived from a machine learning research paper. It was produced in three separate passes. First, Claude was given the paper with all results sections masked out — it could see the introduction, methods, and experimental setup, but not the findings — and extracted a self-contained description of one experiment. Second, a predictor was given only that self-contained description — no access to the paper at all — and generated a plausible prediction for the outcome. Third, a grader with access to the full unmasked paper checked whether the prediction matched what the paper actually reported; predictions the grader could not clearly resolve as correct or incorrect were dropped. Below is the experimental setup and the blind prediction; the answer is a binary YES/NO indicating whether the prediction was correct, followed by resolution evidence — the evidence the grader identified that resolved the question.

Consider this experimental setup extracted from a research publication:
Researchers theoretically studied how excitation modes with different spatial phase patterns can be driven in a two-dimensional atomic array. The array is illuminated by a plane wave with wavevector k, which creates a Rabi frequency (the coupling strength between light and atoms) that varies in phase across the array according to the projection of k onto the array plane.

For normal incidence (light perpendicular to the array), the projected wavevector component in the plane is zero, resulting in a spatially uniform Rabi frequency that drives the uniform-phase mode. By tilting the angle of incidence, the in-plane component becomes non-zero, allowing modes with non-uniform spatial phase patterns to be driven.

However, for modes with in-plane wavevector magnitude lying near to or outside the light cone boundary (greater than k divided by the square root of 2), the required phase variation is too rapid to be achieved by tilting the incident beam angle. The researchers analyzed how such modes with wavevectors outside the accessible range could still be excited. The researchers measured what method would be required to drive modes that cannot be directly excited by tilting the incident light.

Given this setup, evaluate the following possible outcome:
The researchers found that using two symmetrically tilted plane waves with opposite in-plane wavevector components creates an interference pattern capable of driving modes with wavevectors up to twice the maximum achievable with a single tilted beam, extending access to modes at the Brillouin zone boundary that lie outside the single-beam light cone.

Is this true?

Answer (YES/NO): NO